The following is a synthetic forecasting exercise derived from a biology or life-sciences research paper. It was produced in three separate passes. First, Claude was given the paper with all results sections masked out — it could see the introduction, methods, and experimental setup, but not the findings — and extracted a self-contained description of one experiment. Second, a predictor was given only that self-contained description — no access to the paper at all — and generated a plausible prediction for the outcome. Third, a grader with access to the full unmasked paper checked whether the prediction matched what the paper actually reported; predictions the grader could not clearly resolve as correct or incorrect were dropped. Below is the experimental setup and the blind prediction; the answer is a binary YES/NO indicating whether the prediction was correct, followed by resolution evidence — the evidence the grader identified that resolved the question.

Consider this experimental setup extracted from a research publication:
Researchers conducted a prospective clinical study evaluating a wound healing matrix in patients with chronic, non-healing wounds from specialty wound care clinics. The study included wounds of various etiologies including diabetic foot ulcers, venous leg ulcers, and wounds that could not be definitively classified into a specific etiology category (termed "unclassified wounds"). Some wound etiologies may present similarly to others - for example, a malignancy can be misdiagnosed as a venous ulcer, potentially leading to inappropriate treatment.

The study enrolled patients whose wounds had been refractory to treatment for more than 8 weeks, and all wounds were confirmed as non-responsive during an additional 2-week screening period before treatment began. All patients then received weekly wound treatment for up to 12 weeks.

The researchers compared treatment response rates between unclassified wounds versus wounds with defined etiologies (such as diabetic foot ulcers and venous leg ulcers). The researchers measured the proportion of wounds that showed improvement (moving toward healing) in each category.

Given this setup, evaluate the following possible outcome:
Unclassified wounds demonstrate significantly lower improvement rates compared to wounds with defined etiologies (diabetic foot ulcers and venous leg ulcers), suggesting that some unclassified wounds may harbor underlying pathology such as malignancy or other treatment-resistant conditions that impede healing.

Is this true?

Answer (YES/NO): YES